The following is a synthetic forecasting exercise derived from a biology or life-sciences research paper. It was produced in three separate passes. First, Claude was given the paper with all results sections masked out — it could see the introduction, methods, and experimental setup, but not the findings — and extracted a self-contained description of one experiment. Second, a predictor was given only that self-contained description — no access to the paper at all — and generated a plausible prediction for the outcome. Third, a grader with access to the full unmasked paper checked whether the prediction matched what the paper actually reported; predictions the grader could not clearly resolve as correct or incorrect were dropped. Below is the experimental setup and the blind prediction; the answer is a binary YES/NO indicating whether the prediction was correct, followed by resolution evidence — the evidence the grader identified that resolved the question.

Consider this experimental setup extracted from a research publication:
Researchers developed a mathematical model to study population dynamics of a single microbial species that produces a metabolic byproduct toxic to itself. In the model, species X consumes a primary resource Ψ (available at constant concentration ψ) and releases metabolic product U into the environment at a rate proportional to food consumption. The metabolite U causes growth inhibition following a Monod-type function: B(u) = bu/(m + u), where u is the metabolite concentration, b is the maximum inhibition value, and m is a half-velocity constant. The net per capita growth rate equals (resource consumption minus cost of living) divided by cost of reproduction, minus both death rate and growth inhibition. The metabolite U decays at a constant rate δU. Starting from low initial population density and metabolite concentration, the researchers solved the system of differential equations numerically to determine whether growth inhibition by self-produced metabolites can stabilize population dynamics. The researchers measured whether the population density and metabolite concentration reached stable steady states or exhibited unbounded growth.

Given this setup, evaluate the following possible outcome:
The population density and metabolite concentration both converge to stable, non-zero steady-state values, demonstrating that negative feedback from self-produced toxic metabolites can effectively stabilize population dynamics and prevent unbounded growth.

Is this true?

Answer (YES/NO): YES